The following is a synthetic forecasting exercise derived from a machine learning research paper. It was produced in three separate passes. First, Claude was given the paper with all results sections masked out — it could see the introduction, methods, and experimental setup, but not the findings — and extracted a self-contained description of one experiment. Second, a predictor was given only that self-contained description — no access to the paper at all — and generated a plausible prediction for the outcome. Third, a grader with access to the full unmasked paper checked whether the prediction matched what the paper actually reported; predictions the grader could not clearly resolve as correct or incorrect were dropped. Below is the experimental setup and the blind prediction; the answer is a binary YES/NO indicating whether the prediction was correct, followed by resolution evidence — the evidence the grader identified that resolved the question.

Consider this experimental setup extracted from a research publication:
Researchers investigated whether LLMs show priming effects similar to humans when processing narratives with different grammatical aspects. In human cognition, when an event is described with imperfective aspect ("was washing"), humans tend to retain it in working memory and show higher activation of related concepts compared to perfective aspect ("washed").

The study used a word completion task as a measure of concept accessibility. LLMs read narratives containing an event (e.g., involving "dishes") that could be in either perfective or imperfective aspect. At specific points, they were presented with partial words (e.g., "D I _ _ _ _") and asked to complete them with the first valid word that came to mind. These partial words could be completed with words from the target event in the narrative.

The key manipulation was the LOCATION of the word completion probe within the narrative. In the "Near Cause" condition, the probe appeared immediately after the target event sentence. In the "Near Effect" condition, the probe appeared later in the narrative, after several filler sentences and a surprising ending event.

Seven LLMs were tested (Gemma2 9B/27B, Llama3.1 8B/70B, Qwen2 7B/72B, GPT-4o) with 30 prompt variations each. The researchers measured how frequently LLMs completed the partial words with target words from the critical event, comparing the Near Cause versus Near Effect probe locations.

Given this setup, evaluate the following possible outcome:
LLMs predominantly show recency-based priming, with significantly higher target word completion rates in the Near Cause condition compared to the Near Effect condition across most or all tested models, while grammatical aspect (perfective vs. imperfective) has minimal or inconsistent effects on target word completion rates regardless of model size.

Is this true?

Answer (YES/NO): NO